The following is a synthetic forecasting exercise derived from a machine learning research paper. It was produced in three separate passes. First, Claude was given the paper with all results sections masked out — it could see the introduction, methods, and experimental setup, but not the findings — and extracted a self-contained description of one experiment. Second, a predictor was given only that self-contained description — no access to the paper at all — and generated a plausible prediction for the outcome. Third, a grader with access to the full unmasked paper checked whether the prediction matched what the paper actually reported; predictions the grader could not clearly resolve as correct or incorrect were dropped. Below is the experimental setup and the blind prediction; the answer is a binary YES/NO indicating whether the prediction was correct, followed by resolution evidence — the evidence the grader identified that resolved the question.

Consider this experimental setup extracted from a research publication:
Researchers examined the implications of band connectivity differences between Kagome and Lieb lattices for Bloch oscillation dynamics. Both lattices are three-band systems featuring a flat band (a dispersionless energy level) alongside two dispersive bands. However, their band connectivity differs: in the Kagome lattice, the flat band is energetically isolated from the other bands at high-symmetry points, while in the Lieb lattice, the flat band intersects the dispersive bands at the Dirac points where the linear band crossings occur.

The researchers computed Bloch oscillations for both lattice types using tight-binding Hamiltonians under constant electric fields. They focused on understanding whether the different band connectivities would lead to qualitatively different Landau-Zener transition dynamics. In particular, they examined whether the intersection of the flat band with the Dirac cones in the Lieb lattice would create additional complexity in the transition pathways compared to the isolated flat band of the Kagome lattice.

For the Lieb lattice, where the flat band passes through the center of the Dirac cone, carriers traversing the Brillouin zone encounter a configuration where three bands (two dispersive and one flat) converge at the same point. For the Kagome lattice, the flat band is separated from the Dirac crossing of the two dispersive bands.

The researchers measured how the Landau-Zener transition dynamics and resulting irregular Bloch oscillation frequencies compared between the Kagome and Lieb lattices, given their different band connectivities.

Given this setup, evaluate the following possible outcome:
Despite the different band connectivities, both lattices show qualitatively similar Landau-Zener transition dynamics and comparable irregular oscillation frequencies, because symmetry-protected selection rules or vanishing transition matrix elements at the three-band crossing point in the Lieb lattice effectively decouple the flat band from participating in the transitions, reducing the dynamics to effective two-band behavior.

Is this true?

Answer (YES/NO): NO